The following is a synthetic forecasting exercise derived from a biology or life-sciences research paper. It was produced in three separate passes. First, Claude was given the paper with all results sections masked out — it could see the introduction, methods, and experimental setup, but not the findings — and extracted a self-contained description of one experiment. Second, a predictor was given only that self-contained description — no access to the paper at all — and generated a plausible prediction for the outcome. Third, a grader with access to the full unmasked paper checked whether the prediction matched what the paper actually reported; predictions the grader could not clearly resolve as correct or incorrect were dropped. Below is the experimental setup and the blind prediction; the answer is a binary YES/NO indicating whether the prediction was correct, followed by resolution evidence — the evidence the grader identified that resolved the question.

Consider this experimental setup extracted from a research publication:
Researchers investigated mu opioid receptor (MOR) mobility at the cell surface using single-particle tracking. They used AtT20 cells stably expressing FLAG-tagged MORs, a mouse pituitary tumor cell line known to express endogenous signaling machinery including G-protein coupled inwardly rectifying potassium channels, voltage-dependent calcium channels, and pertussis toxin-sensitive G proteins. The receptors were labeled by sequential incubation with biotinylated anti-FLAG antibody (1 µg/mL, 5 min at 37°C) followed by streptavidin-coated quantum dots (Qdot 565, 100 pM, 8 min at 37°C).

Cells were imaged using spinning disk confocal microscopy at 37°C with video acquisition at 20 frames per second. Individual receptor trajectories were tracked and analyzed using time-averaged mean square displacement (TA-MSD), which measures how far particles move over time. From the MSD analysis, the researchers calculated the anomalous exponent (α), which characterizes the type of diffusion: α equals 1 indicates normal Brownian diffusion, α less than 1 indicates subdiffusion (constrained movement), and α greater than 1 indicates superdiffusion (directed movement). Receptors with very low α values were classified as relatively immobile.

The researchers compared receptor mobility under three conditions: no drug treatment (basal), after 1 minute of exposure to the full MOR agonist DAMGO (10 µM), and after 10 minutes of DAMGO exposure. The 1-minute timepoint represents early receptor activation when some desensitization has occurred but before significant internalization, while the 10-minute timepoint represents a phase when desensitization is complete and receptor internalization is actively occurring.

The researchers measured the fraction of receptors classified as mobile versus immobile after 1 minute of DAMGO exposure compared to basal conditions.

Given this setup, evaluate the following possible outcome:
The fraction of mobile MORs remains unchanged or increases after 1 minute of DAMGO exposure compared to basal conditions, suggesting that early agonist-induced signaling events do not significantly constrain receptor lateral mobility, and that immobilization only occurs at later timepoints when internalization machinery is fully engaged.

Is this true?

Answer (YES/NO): YES